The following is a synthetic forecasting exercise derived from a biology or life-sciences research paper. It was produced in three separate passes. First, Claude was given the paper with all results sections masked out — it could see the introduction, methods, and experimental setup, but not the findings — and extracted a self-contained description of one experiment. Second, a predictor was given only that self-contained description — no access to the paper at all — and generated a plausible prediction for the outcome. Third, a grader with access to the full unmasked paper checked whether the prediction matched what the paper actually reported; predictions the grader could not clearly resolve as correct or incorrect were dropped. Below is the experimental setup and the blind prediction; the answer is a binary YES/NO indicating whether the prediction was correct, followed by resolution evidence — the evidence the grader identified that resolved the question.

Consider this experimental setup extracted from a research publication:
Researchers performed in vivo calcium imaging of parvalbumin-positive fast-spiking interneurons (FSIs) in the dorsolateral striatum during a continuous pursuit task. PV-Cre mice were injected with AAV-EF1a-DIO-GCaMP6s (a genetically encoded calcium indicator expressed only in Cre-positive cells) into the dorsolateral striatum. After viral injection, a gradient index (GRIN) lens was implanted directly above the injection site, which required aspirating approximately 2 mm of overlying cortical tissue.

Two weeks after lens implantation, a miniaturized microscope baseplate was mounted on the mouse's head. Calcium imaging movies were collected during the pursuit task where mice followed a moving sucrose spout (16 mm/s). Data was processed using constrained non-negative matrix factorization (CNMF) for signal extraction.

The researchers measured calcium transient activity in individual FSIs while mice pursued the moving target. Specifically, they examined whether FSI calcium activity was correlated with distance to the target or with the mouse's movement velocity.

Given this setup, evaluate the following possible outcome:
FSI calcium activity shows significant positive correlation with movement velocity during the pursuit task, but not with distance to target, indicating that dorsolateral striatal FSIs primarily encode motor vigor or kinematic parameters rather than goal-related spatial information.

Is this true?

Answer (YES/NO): NO